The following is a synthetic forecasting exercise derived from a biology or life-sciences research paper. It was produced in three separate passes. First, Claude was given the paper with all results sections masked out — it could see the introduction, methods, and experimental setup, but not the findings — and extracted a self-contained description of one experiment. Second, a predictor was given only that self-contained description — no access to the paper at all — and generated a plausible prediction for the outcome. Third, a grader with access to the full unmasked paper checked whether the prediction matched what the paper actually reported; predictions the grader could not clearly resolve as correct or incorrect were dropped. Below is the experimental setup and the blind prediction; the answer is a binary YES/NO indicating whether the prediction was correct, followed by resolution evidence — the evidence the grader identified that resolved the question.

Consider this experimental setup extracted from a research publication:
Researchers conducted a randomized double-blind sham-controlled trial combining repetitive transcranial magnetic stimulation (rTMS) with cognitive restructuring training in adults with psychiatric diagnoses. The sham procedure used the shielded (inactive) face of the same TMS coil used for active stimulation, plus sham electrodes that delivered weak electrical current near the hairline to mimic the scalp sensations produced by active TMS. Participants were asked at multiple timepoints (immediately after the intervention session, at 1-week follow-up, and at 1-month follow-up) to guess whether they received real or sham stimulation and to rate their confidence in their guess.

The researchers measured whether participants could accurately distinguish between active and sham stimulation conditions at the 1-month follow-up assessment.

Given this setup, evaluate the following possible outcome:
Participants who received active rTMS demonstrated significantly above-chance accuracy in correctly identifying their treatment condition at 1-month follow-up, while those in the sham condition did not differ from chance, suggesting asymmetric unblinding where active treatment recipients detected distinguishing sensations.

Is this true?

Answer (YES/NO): NO